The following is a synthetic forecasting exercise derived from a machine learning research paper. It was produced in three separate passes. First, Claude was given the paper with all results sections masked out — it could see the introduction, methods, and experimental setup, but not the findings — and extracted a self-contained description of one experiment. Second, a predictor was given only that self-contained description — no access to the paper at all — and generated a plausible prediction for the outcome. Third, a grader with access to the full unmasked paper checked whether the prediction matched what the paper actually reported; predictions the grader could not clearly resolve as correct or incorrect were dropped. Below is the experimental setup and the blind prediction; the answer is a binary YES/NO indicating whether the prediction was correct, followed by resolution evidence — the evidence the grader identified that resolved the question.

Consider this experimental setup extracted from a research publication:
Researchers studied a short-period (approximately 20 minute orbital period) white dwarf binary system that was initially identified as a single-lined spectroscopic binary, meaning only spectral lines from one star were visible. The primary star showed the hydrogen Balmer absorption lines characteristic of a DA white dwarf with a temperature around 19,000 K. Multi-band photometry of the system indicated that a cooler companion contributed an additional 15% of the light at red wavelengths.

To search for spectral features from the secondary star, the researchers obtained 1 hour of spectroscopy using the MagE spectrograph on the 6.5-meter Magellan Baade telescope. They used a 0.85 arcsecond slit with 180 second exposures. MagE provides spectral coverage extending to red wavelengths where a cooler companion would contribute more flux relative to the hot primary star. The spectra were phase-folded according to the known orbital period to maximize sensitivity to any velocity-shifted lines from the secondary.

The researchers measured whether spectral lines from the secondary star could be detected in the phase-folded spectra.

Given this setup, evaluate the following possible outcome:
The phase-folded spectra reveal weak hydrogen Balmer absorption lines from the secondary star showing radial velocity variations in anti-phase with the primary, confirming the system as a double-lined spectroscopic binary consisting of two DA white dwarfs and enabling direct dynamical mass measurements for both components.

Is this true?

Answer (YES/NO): NO